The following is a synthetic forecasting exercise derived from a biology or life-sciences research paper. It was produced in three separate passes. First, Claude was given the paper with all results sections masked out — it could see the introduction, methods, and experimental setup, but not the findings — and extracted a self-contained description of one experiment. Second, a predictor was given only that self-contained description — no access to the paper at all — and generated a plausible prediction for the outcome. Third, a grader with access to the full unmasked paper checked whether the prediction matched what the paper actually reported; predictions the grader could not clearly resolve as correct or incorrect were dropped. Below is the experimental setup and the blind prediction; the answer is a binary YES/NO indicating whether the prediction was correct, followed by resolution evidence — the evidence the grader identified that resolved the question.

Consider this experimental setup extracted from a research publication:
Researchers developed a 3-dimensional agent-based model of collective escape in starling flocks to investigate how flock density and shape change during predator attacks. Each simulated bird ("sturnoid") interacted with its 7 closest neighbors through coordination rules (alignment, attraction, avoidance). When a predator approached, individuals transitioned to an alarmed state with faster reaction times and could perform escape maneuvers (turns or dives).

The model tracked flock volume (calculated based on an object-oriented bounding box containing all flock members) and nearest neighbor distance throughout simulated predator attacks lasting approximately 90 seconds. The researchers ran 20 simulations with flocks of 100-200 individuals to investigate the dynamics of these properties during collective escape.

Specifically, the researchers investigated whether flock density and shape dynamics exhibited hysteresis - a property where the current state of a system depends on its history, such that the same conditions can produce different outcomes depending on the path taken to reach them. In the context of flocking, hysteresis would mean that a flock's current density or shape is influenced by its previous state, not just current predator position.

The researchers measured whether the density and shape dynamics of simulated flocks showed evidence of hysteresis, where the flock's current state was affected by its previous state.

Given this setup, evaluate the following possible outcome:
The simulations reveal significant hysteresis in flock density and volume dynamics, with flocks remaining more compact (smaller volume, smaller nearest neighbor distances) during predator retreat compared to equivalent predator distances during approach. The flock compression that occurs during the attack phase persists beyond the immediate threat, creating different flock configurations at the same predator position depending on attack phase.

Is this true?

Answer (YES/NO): NO